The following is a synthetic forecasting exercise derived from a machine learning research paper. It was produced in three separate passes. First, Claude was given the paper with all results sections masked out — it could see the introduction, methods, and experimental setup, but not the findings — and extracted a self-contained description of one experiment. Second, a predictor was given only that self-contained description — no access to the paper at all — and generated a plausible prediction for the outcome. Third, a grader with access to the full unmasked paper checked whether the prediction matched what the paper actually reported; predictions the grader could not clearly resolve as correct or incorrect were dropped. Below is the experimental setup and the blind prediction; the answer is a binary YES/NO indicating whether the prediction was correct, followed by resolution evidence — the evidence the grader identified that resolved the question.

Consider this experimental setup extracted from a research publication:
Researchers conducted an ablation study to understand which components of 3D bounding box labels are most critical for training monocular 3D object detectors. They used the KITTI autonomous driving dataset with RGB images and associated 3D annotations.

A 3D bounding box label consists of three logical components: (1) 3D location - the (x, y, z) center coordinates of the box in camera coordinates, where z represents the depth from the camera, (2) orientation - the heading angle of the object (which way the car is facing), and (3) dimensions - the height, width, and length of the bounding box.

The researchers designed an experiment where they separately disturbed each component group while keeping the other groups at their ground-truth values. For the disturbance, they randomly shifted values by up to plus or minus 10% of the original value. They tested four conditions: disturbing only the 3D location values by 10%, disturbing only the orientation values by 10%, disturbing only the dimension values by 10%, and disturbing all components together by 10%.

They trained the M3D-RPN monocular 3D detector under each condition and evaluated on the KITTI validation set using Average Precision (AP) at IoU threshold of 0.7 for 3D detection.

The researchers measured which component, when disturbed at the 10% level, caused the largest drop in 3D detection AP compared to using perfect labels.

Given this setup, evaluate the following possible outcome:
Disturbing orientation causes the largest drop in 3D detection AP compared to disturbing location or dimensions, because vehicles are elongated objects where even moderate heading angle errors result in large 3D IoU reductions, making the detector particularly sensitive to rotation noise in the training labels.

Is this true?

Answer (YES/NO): NO